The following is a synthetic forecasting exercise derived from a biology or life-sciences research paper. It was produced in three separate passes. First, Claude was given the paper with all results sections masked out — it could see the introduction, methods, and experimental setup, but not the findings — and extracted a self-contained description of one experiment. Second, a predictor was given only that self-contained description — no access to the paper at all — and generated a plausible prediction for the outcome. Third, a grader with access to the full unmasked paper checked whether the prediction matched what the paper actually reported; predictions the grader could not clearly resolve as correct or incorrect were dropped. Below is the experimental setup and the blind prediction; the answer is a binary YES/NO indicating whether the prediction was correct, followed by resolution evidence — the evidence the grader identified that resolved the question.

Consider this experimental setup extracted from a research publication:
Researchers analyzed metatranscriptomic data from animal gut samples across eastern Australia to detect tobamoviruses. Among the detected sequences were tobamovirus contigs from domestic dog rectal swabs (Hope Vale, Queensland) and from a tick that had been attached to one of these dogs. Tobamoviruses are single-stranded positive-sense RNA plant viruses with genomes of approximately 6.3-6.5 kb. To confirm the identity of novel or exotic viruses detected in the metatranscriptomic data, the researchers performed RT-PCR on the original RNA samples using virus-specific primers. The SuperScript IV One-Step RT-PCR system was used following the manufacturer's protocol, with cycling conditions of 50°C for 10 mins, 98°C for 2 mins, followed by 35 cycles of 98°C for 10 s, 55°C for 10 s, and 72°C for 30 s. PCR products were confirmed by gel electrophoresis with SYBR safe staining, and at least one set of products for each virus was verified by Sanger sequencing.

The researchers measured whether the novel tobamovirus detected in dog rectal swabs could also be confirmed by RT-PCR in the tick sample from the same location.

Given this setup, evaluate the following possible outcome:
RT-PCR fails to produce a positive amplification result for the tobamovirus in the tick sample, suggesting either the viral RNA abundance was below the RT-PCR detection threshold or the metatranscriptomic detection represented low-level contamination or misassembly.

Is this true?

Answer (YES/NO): NO